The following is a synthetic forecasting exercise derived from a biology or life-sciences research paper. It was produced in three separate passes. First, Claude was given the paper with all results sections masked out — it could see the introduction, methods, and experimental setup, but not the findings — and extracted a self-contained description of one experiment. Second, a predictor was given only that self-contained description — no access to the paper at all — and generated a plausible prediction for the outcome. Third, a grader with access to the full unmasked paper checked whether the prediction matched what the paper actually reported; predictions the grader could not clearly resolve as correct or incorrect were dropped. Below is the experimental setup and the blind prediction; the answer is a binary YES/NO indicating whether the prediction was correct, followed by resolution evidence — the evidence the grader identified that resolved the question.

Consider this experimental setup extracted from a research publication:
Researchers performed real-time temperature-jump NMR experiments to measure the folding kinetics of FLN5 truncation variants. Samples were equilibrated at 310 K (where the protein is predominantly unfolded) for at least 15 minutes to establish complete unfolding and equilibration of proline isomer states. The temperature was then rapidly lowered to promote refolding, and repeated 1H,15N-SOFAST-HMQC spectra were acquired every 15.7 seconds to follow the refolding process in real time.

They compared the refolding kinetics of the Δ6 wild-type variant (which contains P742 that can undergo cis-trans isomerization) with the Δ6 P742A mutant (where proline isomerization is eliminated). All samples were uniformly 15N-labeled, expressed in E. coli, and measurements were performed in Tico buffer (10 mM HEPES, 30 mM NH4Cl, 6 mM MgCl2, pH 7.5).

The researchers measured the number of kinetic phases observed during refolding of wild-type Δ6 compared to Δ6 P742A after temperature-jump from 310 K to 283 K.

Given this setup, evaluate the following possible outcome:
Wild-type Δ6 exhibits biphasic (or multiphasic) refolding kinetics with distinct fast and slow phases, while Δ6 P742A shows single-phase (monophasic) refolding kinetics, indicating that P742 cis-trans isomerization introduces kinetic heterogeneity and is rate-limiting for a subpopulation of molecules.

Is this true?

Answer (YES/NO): YES